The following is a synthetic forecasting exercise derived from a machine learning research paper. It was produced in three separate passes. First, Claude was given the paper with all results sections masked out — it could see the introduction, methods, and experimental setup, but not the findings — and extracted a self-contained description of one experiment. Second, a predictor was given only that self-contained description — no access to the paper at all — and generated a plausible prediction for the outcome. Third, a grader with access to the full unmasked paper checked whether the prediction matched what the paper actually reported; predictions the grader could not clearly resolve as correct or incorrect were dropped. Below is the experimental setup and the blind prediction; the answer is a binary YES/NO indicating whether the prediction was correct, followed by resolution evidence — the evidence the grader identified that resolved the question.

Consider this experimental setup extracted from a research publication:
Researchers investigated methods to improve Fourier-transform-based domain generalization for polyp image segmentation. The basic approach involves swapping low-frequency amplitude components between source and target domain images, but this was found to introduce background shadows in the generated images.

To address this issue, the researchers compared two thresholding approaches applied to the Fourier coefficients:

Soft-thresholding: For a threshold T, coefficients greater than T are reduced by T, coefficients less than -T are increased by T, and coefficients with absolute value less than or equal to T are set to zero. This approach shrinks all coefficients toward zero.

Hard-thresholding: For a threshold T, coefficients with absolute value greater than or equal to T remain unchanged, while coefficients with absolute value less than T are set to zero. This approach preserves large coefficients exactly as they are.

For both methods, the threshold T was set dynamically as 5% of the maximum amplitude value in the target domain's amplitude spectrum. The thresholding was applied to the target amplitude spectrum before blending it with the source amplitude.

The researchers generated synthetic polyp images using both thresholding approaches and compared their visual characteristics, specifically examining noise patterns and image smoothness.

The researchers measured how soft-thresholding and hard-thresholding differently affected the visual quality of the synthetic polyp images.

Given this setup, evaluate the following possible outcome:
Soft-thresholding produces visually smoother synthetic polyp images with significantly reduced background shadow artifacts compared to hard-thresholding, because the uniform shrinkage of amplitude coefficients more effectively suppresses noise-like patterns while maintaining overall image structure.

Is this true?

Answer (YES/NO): NO